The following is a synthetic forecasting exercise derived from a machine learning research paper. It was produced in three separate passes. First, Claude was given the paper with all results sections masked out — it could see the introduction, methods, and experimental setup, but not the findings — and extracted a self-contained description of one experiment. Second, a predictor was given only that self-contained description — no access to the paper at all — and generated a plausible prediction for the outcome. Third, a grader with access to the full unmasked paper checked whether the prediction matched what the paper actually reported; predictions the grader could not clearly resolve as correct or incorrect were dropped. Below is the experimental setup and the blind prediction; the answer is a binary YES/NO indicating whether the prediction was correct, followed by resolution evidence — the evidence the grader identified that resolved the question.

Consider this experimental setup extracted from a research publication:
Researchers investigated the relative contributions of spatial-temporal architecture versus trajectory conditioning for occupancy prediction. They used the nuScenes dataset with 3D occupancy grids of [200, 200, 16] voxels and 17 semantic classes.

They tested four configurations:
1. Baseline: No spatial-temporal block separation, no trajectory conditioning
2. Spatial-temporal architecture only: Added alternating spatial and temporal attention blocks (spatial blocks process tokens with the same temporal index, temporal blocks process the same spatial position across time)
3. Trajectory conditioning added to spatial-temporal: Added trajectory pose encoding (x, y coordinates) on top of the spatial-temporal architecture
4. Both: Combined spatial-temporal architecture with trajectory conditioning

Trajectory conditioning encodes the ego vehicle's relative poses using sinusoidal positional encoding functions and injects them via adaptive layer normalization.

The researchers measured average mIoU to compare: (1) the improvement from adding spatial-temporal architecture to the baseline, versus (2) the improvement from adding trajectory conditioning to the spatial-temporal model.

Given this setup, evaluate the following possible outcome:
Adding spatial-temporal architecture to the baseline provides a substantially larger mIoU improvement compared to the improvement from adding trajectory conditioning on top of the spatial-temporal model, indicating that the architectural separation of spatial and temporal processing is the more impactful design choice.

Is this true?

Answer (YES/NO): NO